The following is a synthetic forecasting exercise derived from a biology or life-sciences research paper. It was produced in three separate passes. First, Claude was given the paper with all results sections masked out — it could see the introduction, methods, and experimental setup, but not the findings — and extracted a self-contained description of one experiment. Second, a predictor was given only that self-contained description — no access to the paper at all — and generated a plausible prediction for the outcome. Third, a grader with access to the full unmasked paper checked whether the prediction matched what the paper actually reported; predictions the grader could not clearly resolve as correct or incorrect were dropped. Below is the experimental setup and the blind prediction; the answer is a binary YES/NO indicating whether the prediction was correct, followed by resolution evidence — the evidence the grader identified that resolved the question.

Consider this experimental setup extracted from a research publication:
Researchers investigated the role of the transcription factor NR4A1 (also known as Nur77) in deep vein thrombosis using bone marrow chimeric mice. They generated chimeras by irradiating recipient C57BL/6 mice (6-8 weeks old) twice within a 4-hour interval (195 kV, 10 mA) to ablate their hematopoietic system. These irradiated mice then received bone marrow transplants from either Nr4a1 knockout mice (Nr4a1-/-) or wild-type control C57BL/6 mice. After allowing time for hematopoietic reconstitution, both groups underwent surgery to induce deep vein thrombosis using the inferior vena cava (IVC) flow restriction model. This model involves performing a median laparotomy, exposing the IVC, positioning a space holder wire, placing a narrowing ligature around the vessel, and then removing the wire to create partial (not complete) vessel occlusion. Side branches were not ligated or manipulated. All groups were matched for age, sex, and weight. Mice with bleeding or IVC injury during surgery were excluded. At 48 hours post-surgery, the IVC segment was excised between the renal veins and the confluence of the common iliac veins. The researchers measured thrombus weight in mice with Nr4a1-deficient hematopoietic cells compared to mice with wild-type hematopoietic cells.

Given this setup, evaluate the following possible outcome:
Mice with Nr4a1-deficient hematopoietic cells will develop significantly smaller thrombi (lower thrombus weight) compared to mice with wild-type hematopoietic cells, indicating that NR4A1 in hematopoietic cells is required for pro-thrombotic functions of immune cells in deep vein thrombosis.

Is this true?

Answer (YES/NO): NO